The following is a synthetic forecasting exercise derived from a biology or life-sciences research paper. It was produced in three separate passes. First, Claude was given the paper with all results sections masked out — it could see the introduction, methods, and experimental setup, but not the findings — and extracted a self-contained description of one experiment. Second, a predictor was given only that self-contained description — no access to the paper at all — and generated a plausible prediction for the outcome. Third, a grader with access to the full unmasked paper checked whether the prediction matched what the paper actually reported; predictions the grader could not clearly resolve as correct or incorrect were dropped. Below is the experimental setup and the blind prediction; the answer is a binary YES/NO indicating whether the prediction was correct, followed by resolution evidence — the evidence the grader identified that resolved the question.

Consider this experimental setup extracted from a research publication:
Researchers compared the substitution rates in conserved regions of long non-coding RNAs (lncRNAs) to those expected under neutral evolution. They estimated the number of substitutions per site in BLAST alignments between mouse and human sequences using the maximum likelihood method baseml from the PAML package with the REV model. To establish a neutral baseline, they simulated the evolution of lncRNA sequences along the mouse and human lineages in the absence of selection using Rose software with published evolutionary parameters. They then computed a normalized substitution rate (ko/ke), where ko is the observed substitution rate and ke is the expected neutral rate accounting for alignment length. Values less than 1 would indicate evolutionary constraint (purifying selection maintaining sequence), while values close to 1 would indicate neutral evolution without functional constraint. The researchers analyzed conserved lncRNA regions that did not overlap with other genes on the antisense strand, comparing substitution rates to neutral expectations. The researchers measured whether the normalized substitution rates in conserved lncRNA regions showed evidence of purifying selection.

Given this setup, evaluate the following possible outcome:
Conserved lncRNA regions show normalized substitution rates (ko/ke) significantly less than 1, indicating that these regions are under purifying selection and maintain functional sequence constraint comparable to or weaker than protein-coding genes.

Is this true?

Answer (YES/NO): YES